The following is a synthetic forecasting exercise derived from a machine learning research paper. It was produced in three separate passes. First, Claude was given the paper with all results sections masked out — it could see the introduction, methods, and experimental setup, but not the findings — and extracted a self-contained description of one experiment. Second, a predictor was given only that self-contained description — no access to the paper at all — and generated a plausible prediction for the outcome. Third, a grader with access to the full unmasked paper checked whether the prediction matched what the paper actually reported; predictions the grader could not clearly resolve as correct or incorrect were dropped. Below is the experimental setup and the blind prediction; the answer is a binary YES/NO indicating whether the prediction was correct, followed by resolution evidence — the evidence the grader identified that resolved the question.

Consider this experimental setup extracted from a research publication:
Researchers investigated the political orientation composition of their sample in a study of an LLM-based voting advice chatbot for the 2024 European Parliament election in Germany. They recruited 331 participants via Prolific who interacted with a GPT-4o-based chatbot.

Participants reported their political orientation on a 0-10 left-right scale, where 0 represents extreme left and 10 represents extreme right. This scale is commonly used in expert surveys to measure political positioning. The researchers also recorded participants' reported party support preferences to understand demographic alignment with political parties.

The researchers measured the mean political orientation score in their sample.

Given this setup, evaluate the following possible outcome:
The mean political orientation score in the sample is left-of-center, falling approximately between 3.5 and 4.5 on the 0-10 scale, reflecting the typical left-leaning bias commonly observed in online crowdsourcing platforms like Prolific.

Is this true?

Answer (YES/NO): YES